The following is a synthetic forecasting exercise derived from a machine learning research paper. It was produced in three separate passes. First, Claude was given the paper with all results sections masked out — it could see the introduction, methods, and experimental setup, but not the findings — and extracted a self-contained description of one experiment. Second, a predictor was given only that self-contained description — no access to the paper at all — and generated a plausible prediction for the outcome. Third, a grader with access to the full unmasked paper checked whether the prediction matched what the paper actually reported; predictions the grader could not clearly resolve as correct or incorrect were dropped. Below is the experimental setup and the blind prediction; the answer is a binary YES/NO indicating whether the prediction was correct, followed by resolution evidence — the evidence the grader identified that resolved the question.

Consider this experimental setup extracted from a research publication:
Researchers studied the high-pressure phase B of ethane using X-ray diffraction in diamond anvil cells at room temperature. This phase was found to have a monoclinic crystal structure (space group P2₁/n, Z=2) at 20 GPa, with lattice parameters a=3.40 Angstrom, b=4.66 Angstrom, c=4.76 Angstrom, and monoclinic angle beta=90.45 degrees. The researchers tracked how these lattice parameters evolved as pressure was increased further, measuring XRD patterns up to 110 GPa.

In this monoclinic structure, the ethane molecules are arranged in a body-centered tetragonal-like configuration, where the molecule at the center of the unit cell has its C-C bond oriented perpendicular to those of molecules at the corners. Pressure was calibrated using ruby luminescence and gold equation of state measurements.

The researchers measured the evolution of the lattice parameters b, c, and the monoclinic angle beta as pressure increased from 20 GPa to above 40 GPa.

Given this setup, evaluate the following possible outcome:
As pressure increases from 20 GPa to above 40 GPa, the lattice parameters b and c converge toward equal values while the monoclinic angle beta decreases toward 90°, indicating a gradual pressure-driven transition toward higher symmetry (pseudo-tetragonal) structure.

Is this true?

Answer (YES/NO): NO